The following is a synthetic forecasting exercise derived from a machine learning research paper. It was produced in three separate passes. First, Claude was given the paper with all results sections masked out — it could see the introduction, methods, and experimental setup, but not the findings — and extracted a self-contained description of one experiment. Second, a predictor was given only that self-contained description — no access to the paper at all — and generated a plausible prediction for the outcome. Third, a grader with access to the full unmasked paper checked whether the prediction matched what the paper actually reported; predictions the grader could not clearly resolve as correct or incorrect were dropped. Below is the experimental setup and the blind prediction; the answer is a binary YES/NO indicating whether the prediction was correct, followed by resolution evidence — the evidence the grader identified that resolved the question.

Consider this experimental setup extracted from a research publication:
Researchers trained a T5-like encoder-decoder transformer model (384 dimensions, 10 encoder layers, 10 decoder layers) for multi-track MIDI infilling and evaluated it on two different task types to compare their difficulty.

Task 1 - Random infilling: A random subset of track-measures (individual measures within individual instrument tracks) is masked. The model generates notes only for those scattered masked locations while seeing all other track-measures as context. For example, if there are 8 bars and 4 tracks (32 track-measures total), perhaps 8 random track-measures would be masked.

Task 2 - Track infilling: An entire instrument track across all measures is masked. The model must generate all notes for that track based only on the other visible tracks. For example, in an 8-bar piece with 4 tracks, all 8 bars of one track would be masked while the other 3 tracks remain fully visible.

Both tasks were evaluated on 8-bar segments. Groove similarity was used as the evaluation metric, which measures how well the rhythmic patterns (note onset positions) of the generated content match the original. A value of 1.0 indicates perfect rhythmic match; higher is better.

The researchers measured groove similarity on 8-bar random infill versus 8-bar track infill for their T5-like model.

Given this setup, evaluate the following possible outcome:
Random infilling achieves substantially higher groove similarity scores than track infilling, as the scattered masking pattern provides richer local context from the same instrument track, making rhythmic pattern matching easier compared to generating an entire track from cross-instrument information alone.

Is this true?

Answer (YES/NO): YES